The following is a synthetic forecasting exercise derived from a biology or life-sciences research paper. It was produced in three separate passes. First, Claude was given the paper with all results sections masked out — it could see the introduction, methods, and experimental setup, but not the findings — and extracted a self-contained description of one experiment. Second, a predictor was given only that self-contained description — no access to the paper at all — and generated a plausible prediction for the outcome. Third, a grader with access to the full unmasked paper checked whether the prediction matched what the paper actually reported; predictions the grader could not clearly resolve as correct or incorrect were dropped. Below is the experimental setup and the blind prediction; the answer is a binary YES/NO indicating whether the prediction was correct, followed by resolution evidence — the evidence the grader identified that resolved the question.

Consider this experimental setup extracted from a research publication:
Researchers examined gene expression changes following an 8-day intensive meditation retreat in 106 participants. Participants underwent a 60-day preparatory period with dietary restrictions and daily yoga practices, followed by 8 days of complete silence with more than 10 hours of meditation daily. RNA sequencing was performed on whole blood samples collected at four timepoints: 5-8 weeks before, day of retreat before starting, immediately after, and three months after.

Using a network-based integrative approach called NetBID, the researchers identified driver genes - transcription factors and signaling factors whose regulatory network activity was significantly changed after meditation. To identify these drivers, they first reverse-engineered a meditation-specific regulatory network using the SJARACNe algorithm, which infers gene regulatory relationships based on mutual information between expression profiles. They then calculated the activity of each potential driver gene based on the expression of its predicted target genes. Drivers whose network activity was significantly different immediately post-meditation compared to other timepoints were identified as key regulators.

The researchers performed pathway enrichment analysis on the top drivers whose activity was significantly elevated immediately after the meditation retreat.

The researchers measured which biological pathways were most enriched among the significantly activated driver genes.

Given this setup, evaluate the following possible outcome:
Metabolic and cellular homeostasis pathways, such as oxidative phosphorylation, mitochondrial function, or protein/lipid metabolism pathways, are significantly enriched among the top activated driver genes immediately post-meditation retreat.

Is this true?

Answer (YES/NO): NO